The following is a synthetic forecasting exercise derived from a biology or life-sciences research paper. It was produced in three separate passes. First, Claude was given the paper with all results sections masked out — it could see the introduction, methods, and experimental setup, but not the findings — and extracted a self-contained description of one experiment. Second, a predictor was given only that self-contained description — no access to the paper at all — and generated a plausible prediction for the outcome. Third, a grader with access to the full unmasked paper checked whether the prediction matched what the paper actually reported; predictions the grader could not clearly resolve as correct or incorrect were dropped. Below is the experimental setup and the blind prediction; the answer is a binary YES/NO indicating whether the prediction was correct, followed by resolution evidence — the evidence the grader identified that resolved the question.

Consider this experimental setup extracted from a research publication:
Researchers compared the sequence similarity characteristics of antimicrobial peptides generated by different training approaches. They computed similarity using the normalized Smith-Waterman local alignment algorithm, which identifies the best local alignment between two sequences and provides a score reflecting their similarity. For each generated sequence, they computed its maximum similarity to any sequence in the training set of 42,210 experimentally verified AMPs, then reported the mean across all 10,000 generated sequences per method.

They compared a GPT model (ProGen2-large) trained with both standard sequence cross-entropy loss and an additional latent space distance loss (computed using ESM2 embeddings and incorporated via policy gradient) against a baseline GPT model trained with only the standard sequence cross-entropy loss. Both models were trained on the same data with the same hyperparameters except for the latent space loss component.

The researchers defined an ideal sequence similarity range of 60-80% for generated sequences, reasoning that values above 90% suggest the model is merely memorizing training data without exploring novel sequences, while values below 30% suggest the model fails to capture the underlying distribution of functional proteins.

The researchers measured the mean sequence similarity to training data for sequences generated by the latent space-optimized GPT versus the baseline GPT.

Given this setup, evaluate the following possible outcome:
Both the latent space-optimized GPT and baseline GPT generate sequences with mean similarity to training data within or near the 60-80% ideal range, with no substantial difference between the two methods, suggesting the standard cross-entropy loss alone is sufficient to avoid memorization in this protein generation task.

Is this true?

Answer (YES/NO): NO